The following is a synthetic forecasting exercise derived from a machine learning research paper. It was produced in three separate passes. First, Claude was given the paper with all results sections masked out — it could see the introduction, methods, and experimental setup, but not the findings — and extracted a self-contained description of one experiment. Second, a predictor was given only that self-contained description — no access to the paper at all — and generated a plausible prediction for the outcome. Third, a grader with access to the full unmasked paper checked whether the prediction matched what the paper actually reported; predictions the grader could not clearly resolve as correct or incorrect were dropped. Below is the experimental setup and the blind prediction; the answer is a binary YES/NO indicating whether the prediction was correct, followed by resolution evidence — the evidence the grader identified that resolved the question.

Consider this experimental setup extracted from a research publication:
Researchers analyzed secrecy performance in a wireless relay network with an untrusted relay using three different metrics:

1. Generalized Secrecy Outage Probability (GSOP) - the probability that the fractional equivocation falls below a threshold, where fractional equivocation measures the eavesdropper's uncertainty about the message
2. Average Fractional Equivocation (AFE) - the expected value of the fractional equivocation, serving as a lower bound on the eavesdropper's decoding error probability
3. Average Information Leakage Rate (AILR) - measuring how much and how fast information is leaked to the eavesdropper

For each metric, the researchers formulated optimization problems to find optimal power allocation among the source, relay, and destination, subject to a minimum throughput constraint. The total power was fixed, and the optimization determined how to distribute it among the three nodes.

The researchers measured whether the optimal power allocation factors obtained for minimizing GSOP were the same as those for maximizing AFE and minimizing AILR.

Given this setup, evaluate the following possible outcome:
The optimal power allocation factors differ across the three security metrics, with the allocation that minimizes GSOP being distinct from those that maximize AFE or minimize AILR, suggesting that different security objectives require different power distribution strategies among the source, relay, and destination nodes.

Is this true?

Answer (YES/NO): YES